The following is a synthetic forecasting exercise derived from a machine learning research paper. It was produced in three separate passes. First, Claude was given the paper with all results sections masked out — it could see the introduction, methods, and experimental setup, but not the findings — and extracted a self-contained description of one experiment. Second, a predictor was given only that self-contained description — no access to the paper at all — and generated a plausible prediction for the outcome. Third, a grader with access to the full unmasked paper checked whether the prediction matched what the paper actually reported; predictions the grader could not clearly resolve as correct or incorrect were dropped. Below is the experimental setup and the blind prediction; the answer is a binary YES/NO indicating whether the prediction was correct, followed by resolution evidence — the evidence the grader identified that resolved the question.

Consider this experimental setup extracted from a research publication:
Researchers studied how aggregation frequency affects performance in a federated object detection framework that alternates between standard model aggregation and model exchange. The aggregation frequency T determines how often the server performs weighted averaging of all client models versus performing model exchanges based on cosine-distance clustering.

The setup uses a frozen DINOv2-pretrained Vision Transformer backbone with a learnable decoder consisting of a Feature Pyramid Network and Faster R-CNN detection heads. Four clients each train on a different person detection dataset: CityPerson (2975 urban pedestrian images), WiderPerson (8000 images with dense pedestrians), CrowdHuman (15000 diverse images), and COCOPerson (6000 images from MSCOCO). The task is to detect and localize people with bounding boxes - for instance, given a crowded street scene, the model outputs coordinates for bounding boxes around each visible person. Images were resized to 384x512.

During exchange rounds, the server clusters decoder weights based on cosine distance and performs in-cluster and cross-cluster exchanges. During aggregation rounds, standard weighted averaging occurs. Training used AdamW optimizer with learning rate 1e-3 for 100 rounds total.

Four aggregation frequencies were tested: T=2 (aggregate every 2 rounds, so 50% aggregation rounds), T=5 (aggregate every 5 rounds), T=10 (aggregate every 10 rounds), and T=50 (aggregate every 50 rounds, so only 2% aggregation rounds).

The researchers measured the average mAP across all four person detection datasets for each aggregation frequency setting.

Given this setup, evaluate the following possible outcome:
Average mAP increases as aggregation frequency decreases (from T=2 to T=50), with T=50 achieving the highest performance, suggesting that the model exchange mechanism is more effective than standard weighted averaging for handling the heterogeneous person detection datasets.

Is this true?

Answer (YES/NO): NO